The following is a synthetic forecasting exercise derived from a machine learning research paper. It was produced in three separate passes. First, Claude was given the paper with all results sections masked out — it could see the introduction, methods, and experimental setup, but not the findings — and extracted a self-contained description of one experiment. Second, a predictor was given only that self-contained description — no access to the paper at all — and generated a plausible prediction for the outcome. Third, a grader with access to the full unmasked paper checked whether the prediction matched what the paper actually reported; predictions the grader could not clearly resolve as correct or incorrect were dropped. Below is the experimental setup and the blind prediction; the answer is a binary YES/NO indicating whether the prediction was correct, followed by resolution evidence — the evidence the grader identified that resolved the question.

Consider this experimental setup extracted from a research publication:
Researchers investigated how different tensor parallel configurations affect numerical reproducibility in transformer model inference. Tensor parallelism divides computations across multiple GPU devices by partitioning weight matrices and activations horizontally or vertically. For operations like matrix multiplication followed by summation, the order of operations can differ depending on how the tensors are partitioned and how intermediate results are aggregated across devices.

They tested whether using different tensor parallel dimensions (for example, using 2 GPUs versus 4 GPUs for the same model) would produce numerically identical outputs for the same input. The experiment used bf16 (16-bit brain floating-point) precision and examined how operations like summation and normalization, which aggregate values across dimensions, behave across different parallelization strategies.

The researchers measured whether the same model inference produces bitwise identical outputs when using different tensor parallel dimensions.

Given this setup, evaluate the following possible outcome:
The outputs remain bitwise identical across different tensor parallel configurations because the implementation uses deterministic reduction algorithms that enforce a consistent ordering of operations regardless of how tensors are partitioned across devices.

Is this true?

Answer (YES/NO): NO